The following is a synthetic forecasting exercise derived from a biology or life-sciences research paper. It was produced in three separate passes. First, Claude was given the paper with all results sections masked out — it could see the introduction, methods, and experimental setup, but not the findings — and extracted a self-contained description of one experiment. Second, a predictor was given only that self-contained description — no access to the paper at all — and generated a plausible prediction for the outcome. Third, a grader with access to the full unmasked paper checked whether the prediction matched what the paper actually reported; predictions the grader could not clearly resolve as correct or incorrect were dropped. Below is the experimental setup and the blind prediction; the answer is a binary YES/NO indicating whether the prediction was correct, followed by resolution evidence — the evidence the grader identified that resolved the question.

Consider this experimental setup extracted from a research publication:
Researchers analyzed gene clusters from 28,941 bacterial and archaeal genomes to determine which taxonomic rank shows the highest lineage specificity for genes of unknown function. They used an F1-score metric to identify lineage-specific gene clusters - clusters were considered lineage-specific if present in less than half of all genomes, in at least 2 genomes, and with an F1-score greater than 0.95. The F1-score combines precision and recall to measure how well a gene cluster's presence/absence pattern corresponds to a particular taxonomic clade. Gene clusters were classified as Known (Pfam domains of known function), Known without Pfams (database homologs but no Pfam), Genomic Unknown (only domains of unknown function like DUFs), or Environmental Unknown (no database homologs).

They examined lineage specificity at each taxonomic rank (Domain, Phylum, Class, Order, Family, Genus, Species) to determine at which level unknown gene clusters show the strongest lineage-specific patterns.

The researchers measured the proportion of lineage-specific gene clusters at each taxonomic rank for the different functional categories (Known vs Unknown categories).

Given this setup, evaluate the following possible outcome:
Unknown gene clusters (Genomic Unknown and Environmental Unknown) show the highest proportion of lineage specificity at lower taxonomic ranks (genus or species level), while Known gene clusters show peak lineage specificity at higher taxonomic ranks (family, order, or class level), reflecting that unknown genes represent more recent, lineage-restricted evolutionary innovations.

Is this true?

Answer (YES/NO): NO